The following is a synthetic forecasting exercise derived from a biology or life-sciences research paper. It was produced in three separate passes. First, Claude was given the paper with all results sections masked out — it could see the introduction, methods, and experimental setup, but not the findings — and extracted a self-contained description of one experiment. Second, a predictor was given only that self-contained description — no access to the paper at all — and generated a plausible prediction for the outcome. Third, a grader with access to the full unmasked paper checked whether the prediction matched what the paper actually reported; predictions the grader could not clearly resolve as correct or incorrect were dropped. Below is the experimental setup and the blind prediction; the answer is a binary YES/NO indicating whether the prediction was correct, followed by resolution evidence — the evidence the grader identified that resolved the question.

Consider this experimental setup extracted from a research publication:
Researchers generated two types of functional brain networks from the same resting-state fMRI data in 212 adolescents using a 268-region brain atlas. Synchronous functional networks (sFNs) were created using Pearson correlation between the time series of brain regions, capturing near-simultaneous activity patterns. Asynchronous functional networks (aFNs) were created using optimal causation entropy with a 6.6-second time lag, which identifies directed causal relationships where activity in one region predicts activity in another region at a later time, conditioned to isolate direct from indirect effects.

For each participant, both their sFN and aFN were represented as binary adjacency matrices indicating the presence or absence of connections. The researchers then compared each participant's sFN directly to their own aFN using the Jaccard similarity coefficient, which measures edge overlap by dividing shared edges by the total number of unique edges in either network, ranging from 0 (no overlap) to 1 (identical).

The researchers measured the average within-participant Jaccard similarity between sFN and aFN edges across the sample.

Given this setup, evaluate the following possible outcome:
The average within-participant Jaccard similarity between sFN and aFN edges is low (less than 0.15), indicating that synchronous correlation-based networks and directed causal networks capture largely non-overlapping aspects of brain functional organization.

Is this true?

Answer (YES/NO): YES